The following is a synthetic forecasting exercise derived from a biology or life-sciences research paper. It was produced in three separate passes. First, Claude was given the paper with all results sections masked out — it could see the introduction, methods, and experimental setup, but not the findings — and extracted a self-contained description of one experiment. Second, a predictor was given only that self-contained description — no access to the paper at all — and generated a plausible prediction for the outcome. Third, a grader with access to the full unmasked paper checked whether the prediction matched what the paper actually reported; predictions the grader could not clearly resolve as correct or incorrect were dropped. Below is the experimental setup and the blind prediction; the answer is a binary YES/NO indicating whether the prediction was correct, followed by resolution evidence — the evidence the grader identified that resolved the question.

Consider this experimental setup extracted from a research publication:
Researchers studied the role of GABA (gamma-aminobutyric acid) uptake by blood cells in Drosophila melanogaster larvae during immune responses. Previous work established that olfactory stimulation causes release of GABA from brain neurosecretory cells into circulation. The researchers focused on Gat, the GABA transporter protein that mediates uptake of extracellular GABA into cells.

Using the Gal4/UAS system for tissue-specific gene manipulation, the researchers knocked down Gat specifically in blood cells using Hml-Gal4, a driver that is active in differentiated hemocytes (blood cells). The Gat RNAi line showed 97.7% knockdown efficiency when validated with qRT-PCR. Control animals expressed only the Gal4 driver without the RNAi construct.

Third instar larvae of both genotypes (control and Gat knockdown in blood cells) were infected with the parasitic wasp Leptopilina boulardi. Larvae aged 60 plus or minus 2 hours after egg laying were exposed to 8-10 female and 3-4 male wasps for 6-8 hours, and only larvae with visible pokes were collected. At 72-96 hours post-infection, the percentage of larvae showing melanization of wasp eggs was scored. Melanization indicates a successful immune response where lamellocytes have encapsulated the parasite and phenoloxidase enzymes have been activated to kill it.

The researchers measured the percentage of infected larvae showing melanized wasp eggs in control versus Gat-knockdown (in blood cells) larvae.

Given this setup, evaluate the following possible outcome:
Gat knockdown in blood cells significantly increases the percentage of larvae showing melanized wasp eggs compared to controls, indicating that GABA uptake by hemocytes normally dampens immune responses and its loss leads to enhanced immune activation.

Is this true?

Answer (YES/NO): NO